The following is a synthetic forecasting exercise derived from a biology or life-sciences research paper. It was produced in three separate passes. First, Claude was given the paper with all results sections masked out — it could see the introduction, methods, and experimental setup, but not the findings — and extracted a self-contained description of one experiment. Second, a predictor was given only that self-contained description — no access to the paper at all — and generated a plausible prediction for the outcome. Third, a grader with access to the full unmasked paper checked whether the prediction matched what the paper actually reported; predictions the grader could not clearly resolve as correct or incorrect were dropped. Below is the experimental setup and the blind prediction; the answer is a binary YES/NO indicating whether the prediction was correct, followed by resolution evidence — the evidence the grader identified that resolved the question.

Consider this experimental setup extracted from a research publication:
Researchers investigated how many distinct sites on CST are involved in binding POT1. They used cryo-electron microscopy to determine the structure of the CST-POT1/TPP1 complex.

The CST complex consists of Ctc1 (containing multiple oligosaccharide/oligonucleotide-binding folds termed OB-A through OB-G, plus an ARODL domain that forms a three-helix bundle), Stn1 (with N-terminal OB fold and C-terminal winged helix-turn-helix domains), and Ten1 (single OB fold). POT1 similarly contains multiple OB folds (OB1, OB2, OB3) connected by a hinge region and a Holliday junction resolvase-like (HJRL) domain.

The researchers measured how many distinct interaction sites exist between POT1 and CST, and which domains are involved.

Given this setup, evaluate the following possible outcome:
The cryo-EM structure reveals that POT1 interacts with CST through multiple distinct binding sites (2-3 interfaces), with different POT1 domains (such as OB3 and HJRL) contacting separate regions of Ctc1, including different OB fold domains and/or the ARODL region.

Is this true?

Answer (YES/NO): NO